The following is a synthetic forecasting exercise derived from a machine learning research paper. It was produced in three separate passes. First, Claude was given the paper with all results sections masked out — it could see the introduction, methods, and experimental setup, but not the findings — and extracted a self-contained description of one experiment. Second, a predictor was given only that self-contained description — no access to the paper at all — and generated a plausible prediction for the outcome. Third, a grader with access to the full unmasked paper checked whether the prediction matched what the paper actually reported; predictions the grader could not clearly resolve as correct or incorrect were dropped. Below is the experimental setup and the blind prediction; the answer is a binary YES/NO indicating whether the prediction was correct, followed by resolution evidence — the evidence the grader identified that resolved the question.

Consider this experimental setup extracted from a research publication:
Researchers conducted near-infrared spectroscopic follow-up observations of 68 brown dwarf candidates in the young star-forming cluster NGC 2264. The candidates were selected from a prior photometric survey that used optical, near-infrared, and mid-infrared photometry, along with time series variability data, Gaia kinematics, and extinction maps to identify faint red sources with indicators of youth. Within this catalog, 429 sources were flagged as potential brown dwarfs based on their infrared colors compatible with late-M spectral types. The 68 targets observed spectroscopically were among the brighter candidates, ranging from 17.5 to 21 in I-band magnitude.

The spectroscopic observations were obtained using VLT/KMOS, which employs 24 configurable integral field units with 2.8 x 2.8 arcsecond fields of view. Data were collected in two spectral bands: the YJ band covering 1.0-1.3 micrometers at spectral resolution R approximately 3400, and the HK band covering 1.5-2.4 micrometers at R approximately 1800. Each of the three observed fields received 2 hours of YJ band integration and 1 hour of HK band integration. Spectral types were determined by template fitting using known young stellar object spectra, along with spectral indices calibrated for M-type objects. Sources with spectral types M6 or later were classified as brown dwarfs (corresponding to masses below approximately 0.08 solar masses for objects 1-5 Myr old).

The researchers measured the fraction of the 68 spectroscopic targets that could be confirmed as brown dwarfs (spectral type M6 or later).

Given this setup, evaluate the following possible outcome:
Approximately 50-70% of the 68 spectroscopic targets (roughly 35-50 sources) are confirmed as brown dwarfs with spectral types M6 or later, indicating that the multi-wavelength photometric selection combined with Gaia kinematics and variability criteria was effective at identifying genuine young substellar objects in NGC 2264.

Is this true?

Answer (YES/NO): NO